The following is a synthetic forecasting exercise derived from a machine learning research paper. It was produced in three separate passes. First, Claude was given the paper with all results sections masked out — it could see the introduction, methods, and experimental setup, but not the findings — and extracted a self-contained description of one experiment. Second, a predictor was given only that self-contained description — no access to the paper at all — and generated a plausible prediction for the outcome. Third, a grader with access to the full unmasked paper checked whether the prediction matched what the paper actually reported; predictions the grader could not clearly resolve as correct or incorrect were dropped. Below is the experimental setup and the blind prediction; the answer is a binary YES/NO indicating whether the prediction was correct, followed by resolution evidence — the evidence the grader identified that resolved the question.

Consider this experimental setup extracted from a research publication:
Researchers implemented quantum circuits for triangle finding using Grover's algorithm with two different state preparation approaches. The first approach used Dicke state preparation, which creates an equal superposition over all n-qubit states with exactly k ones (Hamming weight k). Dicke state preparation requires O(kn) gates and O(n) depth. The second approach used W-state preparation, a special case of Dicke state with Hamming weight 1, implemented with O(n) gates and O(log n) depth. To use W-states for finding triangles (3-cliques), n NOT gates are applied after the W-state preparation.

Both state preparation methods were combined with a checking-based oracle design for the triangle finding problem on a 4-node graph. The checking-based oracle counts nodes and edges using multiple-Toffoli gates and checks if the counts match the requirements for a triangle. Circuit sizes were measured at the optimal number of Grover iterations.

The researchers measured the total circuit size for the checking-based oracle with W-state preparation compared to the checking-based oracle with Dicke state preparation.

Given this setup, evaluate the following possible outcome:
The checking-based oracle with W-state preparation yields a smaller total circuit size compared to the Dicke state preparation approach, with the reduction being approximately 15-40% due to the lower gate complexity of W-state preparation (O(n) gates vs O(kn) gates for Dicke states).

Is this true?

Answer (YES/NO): NO